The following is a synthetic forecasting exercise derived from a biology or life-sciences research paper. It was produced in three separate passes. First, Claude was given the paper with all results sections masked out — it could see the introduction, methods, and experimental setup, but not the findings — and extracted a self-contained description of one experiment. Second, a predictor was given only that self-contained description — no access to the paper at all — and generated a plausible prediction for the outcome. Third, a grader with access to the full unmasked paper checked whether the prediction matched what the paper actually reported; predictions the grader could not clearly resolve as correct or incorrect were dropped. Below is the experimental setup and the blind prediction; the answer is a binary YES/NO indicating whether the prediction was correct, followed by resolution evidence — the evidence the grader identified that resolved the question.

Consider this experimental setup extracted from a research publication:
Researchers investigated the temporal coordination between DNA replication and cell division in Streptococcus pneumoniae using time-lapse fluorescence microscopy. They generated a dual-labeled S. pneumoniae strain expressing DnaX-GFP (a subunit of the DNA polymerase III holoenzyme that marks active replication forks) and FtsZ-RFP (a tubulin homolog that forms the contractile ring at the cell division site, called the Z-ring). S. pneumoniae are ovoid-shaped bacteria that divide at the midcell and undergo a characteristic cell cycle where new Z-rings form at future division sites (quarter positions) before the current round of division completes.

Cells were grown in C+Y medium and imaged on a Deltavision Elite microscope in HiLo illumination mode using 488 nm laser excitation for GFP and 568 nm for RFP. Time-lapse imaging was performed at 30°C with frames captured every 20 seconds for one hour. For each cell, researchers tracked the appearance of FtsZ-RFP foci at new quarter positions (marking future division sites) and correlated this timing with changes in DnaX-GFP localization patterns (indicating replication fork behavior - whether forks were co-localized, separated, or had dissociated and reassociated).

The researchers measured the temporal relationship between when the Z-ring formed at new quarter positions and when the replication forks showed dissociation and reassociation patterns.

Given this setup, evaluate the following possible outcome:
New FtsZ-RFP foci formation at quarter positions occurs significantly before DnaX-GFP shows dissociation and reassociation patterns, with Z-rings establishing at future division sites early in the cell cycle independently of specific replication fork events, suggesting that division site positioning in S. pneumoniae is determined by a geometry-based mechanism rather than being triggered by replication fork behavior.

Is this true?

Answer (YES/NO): YES